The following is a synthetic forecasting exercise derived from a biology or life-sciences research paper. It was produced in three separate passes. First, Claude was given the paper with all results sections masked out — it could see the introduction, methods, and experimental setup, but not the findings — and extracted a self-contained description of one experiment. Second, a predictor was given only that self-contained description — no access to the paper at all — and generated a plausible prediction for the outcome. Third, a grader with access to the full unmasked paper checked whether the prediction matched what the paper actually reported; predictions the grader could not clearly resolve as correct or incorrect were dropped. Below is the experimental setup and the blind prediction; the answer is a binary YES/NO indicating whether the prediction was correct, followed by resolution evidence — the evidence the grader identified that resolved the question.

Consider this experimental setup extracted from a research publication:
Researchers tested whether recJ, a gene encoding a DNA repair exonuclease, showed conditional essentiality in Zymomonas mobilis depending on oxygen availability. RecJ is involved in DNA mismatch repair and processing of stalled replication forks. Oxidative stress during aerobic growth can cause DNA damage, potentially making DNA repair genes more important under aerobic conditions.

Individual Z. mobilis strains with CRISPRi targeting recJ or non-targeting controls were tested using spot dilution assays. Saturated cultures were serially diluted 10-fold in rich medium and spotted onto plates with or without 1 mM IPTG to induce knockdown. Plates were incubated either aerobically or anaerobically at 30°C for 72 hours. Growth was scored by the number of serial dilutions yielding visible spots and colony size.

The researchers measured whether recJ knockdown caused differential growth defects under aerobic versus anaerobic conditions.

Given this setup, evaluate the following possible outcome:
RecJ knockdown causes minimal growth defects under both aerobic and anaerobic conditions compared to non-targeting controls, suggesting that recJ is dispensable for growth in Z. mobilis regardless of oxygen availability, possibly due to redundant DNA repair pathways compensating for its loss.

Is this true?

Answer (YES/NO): NO